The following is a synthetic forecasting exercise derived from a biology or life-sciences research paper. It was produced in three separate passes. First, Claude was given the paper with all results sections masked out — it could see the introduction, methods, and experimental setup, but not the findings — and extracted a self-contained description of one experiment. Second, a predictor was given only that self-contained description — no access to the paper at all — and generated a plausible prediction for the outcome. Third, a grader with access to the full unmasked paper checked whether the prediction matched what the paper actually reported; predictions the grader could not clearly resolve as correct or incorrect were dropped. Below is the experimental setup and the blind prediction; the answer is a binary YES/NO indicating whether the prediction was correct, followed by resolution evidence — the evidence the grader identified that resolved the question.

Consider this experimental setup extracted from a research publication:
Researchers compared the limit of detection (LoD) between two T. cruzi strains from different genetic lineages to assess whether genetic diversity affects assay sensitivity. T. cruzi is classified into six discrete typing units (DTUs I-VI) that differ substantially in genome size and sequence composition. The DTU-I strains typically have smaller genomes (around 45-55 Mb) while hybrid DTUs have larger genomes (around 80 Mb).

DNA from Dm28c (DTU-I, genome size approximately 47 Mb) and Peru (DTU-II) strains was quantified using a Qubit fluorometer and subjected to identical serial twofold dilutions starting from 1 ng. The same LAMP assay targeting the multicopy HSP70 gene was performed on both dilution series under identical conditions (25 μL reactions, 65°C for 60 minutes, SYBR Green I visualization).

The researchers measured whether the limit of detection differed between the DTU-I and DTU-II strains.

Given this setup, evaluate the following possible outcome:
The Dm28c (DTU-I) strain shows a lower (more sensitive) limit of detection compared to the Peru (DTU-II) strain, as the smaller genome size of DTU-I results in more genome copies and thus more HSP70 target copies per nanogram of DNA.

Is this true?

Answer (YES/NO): NO